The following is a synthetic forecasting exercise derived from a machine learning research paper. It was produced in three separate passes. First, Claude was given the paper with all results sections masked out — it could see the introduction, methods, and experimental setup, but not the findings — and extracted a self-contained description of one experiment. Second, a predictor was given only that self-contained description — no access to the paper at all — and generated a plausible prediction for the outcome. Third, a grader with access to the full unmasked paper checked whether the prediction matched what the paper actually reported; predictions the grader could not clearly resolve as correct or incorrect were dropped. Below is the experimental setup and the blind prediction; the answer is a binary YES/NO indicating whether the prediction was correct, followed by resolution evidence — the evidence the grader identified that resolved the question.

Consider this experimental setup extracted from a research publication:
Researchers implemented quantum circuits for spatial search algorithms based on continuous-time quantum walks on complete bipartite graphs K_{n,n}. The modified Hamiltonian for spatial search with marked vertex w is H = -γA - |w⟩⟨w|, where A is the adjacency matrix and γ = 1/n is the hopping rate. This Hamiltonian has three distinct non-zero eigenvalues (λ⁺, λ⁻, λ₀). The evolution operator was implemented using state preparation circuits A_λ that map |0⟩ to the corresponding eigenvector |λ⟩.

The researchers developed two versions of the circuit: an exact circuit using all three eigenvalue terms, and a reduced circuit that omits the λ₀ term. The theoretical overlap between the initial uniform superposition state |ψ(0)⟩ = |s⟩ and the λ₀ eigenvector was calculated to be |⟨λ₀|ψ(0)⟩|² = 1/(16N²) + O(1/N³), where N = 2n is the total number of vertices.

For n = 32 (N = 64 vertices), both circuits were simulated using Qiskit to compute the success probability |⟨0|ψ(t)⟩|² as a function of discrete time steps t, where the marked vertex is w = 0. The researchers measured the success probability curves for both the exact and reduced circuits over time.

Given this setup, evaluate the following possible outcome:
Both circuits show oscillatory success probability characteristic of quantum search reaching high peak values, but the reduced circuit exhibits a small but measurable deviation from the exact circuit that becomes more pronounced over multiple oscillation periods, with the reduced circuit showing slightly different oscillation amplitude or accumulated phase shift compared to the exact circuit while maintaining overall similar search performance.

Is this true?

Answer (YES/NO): NO